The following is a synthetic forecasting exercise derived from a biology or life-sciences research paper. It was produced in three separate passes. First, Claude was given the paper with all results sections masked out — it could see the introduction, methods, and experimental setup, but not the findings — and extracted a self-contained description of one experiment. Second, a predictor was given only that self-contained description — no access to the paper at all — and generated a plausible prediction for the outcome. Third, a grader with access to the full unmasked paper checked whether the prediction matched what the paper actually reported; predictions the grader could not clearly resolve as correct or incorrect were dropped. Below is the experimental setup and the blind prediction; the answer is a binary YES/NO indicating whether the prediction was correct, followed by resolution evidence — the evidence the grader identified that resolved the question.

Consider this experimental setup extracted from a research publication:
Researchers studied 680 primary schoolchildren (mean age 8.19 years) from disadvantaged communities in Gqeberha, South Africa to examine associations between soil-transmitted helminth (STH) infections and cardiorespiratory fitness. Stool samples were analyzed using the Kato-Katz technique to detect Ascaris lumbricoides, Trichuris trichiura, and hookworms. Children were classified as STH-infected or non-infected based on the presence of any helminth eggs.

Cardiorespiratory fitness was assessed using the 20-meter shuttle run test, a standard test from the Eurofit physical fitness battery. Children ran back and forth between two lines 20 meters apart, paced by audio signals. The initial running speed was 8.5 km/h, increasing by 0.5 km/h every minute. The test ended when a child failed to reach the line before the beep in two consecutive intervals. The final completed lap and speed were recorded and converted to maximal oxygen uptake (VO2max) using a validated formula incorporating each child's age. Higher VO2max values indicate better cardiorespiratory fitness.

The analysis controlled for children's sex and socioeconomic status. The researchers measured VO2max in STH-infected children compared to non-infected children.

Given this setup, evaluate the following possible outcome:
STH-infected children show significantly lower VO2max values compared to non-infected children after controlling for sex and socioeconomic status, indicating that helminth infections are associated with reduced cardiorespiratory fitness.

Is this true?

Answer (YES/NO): NO